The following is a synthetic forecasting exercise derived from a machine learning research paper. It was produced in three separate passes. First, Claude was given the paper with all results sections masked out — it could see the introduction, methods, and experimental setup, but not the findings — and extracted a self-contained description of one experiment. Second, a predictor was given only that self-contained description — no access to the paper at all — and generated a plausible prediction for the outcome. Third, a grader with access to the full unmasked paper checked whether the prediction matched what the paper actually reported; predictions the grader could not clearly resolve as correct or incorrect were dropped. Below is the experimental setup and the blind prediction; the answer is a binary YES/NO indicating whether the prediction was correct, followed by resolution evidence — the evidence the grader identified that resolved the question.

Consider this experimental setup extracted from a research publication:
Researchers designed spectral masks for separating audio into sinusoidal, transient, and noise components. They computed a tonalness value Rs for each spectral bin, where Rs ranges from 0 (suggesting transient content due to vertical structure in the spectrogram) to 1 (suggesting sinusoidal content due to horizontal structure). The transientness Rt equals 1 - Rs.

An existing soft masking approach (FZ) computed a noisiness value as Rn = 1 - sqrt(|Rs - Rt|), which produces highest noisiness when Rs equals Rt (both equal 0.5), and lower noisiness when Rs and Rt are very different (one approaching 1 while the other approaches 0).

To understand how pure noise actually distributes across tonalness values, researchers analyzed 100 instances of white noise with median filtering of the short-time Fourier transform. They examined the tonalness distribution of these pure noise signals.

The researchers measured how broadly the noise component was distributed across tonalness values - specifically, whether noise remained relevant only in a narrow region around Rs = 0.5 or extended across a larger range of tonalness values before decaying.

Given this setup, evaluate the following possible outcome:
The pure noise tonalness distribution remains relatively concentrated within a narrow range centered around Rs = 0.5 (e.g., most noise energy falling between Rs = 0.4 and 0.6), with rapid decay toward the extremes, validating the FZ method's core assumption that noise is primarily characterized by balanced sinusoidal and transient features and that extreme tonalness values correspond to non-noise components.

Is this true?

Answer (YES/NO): NO